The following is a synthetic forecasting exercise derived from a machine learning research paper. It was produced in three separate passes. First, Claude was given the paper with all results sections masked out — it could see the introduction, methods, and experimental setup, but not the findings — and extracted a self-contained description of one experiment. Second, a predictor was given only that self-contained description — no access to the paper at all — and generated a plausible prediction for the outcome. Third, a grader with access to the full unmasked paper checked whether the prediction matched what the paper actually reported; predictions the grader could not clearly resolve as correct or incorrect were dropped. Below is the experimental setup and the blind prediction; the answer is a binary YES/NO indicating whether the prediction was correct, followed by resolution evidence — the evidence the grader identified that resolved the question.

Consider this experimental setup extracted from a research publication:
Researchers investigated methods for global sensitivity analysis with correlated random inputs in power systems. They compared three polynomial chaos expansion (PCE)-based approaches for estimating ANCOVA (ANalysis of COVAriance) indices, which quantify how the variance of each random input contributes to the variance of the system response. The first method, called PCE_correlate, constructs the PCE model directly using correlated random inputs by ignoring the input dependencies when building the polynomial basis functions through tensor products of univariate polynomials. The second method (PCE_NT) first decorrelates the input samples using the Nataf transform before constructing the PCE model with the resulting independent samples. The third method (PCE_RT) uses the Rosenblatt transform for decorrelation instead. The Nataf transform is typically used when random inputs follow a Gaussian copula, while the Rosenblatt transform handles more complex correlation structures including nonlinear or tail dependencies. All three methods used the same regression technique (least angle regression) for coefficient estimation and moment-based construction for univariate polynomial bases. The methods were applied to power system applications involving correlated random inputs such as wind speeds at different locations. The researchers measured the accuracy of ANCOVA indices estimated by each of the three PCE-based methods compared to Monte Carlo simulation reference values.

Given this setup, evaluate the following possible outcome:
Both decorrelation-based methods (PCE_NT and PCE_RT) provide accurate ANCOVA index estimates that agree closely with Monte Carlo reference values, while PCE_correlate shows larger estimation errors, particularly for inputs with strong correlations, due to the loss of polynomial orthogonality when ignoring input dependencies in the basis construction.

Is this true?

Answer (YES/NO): NO